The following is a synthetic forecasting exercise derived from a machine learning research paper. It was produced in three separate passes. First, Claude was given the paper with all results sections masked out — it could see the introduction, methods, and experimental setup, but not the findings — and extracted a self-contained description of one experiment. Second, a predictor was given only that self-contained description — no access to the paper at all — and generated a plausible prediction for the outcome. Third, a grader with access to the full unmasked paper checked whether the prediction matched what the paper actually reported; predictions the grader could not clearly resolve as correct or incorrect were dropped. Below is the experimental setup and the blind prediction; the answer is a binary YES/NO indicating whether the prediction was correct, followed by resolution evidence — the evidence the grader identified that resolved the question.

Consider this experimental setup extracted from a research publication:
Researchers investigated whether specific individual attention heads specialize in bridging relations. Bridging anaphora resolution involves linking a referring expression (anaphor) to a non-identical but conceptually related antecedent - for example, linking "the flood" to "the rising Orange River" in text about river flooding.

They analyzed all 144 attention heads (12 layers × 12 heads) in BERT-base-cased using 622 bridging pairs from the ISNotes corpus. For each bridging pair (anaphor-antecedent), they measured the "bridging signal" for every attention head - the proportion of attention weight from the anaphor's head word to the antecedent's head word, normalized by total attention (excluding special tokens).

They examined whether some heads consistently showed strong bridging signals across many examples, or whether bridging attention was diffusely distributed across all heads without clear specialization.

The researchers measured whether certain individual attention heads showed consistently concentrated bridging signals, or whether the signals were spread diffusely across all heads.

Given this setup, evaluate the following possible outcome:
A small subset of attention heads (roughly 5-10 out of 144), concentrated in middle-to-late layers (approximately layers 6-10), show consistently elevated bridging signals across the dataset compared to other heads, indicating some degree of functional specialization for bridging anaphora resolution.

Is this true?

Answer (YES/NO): NO